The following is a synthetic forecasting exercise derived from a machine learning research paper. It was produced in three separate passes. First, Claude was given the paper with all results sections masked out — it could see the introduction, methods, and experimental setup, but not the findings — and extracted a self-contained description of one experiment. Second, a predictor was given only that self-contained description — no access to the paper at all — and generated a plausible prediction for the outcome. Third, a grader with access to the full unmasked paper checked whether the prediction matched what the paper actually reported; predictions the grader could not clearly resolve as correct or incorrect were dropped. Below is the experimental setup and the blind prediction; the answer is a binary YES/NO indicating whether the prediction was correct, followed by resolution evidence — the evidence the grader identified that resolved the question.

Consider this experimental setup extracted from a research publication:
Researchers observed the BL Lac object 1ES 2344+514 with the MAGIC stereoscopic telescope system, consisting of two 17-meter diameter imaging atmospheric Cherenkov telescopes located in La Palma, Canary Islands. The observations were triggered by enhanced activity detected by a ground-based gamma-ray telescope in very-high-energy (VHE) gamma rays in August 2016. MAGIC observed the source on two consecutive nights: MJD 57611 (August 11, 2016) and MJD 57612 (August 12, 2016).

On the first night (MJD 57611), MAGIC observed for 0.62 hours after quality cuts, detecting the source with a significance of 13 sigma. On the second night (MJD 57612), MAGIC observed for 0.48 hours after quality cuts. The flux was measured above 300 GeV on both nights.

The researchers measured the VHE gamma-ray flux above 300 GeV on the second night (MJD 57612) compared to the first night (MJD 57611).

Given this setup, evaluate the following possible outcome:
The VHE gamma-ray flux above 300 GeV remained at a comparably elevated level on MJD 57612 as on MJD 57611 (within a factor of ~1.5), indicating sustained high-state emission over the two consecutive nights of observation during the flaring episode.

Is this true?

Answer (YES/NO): NO